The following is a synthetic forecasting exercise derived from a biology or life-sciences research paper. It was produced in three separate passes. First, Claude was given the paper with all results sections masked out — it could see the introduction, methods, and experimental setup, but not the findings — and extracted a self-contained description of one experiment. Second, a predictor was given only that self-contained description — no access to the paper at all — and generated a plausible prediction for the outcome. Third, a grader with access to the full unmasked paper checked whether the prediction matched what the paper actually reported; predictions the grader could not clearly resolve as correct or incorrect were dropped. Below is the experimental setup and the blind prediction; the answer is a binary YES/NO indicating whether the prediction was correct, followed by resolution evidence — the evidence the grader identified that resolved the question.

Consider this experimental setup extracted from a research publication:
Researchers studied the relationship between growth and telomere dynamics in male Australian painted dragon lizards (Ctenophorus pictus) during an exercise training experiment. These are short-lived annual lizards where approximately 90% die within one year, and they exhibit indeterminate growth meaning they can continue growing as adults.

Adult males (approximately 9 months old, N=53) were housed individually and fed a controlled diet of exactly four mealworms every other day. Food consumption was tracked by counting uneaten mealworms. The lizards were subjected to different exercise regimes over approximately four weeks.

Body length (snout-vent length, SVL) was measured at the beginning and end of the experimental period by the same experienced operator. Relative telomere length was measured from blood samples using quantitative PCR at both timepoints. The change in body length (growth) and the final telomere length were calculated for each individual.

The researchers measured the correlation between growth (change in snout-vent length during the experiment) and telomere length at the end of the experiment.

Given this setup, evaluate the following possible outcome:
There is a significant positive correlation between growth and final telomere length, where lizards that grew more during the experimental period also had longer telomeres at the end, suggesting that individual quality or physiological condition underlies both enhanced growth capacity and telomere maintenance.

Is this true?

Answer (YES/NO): NO